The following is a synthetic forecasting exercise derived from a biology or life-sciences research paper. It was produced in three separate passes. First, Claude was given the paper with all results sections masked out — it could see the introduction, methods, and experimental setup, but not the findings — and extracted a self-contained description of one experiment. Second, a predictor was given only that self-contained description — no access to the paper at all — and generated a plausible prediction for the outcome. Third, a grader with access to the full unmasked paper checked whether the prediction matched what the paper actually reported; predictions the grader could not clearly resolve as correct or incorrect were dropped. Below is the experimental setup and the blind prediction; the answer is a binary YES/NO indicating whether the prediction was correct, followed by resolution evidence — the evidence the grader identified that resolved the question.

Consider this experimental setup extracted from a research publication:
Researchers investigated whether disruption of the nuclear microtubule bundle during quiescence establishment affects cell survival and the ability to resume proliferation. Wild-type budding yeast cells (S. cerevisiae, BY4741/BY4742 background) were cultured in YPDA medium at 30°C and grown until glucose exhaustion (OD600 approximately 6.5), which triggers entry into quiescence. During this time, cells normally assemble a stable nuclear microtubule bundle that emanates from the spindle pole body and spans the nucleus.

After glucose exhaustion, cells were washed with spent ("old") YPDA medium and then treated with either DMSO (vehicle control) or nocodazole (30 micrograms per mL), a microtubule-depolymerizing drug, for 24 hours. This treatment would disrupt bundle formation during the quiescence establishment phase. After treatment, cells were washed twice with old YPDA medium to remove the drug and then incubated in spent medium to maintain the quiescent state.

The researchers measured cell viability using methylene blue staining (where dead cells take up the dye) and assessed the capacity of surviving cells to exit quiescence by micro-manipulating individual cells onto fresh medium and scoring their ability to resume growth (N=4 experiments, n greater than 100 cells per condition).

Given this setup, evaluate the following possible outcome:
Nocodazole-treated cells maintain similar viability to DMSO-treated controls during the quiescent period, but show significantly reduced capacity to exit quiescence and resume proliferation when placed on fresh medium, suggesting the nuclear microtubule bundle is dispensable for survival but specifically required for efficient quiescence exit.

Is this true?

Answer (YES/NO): NO